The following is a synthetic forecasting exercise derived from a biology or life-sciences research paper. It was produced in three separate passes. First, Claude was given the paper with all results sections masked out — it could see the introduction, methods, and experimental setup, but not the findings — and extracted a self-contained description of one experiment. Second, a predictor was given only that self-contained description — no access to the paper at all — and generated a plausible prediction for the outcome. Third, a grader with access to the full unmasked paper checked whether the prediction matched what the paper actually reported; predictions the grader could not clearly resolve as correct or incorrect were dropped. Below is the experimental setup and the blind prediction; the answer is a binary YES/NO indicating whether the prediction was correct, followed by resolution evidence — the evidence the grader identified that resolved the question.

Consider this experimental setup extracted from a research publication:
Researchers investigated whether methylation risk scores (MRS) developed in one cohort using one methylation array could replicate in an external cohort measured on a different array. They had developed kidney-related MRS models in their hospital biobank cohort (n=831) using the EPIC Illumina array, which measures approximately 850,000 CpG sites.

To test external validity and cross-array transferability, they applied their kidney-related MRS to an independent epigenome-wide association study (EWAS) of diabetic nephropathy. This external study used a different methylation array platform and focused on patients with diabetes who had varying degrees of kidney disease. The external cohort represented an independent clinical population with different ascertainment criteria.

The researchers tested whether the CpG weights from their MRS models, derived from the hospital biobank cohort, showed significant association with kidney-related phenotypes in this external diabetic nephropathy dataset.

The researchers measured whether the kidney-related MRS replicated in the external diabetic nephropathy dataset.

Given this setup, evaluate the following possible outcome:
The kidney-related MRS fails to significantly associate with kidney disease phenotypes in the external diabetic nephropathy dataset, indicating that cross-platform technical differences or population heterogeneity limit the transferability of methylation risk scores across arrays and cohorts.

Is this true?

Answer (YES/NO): NO